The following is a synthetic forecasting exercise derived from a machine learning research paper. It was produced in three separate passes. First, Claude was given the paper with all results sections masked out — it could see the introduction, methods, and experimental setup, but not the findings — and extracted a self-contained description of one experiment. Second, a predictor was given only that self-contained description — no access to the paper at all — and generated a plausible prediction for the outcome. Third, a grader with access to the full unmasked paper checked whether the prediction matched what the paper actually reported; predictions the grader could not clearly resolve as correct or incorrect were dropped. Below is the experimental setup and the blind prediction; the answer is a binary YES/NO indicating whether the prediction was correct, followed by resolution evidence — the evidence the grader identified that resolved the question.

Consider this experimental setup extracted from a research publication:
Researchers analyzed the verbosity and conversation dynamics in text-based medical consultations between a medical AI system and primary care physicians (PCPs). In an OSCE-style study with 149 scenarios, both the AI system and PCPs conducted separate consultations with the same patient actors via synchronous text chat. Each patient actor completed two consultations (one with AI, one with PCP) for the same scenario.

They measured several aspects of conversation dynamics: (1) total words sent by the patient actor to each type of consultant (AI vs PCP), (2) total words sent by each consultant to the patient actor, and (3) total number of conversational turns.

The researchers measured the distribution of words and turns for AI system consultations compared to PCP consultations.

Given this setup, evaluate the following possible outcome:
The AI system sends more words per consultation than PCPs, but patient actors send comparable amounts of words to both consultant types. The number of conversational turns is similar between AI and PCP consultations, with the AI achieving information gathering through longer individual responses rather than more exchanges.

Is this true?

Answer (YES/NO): YES